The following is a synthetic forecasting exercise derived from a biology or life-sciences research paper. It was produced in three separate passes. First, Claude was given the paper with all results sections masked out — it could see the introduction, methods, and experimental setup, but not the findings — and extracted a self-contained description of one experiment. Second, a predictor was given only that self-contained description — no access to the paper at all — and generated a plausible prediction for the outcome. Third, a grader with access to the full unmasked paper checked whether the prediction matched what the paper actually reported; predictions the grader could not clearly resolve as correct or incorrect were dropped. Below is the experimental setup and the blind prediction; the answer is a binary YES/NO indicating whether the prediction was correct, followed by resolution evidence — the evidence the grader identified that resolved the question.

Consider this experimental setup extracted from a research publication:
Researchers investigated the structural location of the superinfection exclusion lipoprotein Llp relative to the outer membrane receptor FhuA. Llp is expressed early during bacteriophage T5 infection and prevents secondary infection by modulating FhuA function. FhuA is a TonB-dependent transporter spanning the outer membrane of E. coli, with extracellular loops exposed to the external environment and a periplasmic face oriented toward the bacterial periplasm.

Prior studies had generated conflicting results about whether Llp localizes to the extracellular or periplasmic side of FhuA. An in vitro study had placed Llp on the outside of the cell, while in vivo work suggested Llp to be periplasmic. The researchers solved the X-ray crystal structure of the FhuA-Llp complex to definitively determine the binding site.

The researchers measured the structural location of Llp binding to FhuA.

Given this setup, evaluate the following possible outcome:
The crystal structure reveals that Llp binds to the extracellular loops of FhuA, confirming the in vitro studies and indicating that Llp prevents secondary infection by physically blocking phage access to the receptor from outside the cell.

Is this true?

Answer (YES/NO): NO